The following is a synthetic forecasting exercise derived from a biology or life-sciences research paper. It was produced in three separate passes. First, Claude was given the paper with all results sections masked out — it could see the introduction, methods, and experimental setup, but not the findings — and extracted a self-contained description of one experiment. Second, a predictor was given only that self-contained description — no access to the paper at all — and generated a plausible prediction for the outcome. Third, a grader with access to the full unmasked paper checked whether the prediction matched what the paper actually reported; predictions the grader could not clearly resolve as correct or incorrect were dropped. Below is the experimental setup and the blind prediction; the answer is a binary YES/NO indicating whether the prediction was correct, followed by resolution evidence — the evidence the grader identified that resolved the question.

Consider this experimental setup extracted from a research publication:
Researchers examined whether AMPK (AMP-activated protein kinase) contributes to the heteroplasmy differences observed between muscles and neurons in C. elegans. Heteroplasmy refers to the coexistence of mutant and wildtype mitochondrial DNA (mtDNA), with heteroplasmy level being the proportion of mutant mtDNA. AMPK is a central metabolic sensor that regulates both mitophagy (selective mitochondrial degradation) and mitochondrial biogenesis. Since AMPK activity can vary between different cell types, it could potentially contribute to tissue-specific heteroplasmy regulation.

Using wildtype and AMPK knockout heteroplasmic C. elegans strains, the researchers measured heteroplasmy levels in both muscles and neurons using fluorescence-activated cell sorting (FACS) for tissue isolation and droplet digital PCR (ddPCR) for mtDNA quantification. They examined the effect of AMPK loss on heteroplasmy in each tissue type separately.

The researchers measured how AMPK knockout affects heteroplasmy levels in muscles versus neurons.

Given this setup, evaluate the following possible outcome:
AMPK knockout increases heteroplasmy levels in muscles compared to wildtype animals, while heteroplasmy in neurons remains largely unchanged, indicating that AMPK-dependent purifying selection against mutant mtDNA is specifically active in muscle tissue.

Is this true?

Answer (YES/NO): YES